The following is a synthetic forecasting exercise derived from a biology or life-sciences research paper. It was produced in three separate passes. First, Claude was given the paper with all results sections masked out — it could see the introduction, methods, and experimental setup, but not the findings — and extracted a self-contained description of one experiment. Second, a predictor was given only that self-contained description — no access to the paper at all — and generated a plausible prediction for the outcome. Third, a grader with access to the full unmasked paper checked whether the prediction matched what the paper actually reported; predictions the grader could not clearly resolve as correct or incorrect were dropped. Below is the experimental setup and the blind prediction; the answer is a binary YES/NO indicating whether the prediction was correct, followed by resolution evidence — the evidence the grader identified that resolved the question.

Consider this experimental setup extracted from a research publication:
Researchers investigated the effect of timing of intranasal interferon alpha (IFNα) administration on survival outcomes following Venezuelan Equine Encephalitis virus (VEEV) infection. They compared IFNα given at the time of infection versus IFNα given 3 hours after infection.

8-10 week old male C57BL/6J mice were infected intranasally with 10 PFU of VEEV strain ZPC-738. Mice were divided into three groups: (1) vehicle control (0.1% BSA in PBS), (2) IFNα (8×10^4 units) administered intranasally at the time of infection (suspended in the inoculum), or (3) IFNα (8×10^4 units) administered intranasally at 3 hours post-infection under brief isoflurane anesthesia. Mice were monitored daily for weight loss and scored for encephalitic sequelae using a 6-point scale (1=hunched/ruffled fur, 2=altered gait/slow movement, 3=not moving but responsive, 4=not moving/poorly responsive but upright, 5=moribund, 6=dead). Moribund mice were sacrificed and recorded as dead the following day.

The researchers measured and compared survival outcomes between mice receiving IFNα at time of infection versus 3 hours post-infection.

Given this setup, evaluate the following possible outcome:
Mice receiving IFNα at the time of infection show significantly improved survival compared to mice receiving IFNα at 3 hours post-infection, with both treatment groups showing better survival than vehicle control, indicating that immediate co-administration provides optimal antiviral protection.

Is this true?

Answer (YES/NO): NO